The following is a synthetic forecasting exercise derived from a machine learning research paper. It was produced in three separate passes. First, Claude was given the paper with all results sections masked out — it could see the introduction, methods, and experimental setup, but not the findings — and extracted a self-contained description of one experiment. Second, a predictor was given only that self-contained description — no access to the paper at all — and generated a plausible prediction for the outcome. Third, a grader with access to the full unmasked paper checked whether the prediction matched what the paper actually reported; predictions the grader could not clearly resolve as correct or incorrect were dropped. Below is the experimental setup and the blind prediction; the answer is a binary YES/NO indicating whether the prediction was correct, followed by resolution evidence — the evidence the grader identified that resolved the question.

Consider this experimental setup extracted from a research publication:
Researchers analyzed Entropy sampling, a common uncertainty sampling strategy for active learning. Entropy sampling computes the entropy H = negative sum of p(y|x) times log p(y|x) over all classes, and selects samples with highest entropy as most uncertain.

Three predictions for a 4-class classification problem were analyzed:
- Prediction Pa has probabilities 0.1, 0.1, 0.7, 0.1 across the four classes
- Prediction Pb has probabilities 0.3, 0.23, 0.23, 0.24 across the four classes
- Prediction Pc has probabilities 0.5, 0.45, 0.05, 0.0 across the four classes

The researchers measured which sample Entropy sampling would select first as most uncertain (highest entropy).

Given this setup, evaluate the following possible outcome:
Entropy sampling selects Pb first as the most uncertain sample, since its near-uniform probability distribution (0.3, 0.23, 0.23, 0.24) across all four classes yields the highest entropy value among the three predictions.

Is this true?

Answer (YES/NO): YES